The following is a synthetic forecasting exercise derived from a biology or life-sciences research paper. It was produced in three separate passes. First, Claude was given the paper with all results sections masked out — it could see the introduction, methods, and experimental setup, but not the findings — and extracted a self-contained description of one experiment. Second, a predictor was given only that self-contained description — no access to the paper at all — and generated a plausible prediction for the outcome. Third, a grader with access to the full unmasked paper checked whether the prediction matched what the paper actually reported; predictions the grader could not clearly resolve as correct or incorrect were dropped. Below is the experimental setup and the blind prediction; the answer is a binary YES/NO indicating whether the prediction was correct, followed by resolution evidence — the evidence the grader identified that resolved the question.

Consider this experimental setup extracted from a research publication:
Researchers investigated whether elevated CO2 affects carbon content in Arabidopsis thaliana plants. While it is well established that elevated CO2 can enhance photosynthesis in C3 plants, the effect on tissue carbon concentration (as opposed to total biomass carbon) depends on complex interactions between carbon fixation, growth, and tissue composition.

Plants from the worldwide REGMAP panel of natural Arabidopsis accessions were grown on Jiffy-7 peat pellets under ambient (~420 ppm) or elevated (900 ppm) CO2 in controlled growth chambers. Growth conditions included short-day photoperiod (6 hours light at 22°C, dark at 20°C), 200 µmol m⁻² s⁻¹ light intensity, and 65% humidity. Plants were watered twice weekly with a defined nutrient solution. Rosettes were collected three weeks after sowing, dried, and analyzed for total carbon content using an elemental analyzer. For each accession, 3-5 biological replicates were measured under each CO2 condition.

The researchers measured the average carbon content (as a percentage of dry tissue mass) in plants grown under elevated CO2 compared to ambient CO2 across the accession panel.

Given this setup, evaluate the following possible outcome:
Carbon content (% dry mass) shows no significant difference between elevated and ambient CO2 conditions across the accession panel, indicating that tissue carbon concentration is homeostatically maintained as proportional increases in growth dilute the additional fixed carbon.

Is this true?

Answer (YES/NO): NO